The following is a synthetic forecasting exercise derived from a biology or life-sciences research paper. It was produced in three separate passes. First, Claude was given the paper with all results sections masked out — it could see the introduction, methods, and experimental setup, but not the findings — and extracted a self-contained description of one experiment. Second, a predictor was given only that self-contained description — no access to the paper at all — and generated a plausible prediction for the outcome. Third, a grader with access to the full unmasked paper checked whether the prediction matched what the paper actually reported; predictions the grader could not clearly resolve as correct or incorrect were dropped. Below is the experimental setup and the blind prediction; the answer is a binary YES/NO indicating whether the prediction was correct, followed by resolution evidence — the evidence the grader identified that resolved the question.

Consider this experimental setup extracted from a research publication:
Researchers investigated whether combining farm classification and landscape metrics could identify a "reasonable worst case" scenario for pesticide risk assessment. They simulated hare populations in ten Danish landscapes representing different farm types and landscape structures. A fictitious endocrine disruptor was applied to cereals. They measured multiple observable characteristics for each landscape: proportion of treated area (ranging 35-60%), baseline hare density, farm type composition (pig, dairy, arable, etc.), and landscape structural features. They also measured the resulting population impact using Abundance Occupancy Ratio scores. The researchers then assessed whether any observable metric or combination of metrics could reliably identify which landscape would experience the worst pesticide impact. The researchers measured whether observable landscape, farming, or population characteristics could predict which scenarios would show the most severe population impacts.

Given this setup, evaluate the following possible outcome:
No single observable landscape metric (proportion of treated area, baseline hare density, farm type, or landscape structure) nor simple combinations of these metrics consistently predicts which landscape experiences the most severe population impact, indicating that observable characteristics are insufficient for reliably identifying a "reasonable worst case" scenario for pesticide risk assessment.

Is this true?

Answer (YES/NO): YES